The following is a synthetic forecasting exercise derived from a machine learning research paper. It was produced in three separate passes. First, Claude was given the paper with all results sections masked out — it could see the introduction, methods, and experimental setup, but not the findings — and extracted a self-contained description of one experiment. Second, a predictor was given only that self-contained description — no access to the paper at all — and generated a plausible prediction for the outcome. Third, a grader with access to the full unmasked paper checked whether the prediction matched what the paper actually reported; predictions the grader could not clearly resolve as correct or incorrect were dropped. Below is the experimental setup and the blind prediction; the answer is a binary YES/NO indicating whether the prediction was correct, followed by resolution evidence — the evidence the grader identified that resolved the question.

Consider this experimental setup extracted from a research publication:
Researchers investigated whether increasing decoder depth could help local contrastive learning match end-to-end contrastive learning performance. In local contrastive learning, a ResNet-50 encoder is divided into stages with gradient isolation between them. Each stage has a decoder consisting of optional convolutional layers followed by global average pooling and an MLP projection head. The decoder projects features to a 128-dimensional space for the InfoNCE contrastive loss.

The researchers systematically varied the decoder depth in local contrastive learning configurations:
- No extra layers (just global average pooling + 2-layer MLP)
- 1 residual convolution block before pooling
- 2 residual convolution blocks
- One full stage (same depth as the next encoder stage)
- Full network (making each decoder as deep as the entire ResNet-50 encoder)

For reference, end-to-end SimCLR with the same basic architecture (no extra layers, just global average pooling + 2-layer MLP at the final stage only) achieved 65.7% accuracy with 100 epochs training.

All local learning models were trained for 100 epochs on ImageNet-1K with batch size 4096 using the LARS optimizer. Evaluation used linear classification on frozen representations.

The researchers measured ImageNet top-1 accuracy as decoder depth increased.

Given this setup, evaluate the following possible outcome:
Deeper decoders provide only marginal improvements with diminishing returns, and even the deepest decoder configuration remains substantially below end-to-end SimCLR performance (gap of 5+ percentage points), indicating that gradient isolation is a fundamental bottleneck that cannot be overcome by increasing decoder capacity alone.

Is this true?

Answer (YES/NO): NO